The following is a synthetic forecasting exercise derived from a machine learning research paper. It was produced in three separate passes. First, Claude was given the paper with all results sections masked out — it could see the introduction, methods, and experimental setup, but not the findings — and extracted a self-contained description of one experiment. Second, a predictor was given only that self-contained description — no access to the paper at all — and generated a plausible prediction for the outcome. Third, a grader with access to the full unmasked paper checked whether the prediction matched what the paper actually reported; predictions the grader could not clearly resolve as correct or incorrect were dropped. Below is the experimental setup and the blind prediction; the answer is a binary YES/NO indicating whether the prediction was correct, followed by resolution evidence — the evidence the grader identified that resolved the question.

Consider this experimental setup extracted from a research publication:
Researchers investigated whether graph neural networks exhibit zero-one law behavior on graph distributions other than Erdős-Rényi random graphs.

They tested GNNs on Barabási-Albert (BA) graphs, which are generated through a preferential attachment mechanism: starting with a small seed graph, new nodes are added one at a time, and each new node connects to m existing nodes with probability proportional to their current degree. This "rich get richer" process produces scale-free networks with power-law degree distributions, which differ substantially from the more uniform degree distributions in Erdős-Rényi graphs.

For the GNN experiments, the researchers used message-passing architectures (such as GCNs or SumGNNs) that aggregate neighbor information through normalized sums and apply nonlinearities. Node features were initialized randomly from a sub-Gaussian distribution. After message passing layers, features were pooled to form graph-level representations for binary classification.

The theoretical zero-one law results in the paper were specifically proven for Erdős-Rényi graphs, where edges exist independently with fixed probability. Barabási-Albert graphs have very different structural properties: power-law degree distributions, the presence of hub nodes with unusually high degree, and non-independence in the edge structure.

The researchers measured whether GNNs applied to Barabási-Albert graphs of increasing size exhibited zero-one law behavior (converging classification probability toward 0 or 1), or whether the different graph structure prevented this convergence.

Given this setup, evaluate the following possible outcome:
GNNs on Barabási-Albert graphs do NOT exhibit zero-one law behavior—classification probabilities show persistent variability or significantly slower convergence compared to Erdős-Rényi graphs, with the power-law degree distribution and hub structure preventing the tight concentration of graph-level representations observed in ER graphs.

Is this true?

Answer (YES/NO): NO